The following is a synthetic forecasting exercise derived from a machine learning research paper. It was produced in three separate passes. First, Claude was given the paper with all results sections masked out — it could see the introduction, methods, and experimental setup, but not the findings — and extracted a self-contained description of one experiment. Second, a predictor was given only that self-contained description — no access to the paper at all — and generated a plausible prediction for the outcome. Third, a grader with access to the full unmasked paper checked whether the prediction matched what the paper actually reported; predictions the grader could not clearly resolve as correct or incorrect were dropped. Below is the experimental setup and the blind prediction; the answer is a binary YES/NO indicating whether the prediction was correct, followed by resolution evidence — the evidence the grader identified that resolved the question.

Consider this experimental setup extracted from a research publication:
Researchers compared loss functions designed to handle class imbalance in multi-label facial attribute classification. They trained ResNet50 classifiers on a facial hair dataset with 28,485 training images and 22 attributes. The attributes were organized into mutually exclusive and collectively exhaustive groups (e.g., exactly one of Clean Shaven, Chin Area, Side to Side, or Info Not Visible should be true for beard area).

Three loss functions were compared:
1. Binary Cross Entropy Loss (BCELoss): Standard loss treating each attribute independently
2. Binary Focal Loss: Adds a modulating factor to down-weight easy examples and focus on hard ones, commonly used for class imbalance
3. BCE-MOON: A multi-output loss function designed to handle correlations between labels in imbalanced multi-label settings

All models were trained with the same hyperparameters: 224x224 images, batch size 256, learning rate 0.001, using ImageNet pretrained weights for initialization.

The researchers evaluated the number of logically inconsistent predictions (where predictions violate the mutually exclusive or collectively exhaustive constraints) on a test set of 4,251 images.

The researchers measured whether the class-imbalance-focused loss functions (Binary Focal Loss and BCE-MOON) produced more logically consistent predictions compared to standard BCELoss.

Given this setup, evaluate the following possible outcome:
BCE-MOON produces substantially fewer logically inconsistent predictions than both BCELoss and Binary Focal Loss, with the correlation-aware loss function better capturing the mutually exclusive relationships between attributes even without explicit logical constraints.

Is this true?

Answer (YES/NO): NO